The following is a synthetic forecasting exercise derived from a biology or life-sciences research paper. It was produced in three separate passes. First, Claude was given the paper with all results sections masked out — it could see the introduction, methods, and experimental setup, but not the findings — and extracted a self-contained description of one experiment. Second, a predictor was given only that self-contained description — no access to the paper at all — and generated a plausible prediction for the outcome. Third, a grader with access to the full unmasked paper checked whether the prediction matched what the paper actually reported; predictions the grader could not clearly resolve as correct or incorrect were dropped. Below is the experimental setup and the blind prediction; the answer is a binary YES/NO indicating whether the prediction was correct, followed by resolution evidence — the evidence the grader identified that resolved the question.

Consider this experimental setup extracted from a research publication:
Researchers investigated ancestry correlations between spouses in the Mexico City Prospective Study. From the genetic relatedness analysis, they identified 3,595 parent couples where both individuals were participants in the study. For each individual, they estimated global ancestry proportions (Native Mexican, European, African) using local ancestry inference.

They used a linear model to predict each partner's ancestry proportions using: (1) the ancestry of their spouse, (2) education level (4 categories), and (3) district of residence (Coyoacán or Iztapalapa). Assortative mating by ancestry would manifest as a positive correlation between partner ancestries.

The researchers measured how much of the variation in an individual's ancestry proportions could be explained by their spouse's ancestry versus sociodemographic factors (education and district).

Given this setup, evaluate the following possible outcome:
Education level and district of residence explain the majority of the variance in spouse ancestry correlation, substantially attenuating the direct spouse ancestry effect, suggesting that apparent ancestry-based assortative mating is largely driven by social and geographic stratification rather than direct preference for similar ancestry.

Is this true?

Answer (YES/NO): NO